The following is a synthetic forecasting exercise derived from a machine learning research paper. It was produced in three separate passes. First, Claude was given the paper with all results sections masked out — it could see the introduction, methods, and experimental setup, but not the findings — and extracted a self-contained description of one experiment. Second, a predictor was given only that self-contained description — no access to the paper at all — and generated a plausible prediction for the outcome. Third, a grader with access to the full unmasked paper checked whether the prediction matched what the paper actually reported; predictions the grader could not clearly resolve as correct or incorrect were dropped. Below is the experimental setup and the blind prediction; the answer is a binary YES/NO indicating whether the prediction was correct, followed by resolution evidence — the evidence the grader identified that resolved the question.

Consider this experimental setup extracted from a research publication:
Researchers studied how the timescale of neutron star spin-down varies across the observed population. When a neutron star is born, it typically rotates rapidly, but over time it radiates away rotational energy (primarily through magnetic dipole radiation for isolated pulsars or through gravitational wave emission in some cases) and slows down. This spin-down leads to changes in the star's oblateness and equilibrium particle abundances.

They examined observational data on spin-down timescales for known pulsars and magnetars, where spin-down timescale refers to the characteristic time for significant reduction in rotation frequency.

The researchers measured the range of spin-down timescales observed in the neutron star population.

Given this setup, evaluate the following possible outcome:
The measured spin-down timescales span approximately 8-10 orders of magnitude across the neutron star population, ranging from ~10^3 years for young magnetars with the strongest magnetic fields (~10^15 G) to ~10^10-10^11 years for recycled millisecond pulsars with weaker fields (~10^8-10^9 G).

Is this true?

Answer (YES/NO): NO